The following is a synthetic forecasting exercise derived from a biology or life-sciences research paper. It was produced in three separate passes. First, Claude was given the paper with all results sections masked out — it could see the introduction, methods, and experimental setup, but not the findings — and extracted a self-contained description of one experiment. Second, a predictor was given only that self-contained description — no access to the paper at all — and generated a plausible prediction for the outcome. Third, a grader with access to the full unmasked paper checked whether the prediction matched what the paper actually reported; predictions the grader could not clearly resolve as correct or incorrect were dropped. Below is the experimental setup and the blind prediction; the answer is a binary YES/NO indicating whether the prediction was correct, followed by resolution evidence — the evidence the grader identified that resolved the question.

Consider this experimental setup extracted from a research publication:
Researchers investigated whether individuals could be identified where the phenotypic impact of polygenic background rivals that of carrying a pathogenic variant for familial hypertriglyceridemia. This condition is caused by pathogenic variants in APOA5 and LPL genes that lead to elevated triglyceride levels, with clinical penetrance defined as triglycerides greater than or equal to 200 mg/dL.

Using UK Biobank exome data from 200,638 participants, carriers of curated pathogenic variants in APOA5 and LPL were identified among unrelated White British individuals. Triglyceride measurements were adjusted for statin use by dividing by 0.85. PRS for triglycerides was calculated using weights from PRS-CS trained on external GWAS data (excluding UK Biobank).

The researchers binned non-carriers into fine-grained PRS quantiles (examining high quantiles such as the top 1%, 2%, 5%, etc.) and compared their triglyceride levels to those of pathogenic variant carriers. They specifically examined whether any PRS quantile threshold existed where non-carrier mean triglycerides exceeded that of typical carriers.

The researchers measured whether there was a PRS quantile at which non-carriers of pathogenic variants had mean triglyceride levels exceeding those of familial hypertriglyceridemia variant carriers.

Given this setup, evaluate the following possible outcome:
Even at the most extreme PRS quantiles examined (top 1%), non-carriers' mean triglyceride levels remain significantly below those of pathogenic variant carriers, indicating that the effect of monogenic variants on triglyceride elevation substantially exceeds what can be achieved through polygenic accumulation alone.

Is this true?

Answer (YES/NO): NO